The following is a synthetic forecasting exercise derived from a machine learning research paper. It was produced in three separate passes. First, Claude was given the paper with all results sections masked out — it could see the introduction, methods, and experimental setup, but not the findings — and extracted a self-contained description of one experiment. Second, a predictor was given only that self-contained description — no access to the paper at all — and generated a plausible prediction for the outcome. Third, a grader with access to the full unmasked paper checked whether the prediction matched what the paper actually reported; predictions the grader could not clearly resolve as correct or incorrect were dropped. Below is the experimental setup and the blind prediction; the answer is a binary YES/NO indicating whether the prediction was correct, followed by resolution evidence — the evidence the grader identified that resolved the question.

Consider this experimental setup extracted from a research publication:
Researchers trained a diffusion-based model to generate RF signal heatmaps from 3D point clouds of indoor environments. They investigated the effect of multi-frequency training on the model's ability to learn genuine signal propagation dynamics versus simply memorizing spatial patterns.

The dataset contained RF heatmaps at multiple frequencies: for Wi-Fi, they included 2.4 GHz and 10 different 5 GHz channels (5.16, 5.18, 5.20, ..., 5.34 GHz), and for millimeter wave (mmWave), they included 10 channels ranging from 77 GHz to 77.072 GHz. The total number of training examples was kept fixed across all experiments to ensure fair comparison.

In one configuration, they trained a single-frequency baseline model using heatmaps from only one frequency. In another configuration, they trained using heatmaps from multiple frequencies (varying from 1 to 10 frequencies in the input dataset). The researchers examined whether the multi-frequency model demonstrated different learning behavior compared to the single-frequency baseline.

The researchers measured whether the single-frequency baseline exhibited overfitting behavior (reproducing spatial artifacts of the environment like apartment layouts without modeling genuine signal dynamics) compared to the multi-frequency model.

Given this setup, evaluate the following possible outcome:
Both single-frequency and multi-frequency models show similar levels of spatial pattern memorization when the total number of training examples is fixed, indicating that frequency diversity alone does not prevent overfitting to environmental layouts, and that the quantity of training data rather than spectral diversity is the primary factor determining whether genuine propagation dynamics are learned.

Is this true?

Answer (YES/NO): NO